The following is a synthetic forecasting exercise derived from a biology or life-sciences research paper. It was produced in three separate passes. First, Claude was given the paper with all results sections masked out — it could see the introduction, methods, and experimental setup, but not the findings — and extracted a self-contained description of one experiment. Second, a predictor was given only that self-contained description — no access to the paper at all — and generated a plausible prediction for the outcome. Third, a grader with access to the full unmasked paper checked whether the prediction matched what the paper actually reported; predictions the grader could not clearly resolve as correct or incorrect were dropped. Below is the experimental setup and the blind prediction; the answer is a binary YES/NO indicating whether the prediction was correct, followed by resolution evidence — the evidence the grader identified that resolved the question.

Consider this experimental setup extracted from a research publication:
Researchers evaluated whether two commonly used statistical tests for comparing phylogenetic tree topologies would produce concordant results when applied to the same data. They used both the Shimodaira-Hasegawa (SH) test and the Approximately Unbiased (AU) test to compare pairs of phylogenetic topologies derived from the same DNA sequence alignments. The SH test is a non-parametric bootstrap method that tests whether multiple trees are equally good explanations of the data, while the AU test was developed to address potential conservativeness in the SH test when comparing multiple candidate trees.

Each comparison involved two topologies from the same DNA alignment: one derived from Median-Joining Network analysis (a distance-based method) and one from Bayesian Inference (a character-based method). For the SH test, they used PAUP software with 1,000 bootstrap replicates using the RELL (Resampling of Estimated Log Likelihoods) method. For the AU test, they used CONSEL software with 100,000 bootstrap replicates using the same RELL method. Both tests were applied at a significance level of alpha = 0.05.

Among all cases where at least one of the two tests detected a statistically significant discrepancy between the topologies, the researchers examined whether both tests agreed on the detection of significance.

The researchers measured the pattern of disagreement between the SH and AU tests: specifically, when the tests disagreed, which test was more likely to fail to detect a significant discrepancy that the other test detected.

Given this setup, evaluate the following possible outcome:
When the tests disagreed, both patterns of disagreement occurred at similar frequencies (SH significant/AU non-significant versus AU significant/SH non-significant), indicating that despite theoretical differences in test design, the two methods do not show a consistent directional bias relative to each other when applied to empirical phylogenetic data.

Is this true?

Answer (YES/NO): NO